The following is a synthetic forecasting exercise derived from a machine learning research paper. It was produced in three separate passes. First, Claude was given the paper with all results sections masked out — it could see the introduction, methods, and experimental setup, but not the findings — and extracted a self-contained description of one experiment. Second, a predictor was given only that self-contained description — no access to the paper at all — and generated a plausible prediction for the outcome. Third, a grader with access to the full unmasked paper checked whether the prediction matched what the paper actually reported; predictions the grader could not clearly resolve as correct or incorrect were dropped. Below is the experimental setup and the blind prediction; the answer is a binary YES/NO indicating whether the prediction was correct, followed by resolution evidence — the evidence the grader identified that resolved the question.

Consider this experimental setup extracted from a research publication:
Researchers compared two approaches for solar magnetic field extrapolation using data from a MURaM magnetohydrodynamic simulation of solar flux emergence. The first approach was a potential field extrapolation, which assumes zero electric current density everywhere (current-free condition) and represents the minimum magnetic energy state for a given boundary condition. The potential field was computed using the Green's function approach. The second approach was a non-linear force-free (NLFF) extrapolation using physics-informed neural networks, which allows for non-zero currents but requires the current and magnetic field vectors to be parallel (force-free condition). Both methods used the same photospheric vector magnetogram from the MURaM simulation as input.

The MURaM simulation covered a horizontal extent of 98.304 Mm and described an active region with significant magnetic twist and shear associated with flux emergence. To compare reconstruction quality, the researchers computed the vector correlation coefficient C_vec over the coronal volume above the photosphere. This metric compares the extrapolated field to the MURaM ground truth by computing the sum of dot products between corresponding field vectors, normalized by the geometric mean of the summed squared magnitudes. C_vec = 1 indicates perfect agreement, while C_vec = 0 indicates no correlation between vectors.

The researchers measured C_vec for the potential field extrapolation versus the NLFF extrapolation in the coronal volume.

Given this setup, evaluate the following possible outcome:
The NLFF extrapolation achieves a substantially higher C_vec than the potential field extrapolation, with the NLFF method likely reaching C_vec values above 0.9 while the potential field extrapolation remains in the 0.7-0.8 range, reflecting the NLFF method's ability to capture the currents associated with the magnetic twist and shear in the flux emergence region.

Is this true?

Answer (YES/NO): NO